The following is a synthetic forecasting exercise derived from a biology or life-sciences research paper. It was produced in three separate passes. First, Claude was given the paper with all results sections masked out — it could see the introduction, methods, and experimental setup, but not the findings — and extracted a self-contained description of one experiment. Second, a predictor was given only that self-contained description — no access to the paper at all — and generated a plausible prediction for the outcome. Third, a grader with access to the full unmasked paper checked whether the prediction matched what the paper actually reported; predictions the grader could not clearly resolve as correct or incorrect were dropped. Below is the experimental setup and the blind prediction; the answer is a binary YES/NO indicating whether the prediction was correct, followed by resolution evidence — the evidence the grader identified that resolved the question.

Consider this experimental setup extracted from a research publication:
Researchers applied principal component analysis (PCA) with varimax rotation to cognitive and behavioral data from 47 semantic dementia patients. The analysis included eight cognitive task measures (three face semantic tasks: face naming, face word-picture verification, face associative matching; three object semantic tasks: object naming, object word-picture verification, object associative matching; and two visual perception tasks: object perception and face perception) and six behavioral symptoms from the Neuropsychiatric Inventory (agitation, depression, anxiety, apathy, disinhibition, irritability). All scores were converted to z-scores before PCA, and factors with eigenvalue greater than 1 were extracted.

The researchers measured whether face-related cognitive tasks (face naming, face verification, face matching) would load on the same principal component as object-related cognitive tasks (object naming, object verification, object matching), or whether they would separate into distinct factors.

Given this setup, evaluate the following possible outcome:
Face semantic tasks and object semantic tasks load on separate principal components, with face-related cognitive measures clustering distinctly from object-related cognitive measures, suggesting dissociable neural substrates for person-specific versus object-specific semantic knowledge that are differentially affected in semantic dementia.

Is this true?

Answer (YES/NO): NO